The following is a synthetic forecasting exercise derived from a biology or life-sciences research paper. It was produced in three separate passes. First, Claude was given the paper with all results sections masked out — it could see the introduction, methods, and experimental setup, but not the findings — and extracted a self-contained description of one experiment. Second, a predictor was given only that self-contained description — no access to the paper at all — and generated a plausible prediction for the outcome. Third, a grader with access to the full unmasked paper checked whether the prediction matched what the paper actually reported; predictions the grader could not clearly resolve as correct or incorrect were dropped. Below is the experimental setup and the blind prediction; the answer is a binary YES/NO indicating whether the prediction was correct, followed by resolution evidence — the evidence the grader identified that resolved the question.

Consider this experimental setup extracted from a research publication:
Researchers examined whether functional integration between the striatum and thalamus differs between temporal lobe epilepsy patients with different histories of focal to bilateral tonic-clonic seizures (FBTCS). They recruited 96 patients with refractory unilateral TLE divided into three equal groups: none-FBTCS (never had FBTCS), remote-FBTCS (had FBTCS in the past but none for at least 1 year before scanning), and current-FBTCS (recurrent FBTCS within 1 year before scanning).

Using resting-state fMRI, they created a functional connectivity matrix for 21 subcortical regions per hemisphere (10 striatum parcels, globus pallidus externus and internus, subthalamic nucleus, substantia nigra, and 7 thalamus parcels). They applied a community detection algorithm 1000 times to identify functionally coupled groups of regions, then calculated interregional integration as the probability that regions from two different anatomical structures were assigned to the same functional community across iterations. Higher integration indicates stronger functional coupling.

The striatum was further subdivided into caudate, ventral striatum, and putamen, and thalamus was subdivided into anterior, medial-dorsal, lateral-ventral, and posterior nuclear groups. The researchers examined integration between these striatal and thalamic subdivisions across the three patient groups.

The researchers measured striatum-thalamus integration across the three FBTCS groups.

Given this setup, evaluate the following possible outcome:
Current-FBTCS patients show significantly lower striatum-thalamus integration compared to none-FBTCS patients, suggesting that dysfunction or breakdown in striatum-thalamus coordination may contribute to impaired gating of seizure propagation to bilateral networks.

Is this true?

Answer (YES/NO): NO